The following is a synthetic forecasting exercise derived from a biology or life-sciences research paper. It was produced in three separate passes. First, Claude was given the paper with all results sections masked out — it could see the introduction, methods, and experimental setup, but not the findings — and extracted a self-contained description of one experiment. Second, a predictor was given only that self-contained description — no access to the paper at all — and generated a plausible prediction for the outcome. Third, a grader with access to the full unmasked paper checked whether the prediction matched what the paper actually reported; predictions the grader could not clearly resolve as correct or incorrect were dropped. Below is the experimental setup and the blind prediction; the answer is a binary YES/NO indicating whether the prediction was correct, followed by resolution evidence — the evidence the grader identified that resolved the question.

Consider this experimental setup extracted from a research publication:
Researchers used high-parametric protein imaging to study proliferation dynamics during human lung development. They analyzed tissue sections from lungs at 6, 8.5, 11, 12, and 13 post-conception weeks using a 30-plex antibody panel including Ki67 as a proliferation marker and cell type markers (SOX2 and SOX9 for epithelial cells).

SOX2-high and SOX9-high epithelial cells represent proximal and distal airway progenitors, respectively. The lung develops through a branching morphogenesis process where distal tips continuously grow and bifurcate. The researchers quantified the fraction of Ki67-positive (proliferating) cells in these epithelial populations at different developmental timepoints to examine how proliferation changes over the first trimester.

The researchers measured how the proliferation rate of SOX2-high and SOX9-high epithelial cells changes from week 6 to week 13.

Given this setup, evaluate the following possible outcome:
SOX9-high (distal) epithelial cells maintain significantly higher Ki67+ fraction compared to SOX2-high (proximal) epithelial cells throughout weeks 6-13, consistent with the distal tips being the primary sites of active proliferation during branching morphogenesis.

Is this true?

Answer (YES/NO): YES